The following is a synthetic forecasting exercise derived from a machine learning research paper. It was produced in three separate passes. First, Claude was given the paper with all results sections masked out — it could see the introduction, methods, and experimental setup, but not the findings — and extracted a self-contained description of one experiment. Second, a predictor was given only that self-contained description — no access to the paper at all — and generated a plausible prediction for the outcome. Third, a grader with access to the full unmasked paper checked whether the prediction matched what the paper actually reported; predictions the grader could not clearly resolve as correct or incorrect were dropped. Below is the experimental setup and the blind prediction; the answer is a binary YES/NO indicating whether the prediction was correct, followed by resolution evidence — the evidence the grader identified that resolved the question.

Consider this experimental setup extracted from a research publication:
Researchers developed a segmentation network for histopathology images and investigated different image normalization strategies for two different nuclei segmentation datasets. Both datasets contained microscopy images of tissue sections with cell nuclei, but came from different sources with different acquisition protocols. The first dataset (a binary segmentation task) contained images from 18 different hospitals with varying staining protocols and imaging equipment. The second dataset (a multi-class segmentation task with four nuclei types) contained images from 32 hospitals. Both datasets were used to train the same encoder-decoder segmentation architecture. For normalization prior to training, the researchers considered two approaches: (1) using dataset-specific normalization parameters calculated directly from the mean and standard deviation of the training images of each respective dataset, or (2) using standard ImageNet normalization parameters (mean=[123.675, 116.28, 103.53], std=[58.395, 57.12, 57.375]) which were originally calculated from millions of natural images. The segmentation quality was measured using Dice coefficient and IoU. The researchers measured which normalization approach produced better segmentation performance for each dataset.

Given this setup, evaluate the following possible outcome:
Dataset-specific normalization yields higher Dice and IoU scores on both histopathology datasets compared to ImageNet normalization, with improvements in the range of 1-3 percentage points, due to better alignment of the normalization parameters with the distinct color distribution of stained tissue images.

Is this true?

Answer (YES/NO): NO